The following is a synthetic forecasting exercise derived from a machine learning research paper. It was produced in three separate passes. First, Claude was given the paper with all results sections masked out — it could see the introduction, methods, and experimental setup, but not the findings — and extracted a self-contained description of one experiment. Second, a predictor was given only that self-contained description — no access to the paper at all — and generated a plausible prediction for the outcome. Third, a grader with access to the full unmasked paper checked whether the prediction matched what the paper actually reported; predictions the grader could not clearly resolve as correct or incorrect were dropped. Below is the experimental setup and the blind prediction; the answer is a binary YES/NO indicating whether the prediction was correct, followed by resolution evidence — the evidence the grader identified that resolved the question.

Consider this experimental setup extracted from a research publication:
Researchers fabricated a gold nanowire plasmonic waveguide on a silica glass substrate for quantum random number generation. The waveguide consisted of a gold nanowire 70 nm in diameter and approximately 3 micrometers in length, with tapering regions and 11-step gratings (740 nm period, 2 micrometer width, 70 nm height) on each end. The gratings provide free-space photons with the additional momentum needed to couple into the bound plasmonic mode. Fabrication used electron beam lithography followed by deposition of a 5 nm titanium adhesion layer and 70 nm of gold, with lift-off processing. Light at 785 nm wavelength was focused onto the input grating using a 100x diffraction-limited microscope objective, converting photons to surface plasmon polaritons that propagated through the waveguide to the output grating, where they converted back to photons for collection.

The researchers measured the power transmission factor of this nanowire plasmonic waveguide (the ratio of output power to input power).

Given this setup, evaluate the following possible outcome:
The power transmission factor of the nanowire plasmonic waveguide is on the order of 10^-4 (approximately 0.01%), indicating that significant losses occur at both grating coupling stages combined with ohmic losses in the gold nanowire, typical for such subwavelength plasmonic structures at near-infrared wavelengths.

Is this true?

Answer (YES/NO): NO